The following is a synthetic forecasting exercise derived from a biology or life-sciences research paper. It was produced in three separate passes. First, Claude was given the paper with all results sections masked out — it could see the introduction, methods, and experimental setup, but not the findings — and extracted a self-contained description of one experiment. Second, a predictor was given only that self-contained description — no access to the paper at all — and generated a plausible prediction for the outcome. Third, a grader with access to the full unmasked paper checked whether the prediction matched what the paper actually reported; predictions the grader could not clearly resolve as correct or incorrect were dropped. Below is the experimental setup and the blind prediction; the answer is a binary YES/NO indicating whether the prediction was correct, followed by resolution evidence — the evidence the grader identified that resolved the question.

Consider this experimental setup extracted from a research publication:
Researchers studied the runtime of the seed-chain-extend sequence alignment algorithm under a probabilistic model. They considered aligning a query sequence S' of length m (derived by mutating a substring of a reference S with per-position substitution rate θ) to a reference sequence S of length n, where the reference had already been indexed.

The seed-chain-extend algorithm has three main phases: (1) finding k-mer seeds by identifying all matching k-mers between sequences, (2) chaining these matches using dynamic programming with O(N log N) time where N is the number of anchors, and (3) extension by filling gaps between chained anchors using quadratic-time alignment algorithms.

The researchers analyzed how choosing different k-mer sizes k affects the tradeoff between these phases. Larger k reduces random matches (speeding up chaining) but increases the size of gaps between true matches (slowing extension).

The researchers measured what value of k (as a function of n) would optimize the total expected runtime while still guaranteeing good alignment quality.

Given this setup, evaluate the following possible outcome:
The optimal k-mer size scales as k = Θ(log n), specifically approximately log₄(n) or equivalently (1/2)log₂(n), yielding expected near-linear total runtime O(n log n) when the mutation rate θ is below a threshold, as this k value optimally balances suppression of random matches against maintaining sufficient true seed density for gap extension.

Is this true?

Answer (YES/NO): NO